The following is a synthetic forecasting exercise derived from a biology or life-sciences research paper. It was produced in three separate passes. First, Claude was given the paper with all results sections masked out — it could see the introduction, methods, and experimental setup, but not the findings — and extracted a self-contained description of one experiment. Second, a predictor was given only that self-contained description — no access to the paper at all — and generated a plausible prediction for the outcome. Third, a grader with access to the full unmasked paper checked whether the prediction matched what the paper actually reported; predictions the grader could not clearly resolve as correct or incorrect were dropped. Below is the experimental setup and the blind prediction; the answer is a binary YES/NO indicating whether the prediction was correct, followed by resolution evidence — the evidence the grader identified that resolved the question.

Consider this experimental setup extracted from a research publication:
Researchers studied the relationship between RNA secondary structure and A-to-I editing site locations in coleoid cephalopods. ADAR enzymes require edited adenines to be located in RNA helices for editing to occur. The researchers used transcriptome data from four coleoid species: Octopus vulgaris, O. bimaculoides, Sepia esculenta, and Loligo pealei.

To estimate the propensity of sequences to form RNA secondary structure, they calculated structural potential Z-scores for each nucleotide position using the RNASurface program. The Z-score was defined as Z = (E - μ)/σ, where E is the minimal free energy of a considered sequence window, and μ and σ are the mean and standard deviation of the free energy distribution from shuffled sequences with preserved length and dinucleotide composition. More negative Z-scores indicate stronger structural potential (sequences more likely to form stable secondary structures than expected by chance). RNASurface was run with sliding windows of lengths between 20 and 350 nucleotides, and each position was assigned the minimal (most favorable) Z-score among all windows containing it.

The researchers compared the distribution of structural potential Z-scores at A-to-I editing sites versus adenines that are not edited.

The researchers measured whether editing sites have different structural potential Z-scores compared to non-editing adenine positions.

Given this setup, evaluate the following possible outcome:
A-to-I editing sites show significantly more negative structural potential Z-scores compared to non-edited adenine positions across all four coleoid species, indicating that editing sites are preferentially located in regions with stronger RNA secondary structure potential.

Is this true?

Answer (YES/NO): YES